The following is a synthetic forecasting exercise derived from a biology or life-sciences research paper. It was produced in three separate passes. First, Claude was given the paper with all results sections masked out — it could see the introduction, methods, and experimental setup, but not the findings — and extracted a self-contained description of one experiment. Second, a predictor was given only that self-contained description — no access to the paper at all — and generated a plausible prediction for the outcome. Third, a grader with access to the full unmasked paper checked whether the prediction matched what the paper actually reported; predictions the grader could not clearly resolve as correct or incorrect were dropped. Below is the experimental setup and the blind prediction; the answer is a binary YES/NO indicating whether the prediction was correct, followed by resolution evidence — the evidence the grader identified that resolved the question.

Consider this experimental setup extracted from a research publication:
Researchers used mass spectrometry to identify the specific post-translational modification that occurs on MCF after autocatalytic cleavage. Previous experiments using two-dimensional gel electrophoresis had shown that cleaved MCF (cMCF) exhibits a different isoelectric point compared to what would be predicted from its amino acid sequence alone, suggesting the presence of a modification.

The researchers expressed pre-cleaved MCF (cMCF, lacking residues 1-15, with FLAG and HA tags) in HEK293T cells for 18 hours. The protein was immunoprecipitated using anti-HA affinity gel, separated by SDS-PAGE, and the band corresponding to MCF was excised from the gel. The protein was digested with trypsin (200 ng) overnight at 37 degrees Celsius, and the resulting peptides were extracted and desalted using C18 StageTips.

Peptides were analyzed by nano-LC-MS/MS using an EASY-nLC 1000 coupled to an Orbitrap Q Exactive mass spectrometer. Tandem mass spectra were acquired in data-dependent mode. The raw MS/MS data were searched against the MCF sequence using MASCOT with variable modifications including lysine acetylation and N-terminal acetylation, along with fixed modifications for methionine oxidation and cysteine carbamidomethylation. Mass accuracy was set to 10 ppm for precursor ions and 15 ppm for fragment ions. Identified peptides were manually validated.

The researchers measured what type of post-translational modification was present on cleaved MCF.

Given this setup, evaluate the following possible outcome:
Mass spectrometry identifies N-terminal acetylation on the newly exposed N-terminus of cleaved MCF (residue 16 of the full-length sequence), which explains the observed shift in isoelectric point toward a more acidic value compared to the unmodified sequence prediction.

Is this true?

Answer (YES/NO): YES